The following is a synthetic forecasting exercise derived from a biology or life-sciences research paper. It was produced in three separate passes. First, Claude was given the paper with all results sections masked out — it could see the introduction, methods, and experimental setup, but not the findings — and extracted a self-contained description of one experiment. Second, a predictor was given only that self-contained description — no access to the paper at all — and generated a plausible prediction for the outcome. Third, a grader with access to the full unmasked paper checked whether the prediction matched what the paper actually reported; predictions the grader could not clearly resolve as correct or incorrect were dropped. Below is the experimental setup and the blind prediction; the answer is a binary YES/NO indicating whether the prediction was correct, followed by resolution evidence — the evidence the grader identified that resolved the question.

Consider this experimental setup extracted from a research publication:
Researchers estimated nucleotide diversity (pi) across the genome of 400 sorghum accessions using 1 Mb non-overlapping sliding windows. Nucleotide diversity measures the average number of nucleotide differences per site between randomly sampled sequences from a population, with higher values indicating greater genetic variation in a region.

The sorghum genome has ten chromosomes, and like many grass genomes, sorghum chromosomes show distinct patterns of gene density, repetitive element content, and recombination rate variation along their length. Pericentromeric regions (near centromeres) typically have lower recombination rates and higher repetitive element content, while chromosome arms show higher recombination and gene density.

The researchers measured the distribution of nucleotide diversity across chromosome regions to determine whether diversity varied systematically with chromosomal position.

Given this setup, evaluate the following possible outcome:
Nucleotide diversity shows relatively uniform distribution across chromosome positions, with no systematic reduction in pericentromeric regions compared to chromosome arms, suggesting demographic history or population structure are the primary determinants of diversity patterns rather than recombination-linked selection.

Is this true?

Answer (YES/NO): NO